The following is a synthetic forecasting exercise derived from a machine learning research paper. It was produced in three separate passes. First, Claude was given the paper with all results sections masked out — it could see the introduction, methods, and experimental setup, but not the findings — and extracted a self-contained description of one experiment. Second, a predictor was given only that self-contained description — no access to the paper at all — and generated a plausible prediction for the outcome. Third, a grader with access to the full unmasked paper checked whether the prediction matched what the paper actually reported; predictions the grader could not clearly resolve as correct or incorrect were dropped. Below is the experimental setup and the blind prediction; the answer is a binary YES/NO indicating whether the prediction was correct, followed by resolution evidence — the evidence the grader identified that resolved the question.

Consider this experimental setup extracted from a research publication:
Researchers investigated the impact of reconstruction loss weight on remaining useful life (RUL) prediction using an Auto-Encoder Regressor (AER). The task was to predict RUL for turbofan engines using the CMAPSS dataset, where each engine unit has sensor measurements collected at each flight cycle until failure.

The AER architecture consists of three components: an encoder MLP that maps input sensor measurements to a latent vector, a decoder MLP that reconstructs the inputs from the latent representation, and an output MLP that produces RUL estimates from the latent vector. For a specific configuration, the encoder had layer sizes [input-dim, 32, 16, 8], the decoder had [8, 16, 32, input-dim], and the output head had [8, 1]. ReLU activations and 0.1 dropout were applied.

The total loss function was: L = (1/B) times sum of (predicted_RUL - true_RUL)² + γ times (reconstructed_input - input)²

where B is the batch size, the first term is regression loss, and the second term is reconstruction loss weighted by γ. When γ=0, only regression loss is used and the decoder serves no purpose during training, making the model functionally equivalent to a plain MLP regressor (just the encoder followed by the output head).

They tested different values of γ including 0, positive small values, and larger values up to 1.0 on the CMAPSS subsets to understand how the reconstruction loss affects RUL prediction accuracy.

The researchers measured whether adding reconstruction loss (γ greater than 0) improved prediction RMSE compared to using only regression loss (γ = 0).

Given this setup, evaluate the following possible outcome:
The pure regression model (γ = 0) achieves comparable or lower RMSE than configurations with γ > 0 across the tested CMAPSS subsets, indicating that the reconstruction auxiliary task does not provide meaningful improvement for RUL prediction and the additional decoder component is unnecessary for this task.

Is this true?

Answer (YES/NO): NO